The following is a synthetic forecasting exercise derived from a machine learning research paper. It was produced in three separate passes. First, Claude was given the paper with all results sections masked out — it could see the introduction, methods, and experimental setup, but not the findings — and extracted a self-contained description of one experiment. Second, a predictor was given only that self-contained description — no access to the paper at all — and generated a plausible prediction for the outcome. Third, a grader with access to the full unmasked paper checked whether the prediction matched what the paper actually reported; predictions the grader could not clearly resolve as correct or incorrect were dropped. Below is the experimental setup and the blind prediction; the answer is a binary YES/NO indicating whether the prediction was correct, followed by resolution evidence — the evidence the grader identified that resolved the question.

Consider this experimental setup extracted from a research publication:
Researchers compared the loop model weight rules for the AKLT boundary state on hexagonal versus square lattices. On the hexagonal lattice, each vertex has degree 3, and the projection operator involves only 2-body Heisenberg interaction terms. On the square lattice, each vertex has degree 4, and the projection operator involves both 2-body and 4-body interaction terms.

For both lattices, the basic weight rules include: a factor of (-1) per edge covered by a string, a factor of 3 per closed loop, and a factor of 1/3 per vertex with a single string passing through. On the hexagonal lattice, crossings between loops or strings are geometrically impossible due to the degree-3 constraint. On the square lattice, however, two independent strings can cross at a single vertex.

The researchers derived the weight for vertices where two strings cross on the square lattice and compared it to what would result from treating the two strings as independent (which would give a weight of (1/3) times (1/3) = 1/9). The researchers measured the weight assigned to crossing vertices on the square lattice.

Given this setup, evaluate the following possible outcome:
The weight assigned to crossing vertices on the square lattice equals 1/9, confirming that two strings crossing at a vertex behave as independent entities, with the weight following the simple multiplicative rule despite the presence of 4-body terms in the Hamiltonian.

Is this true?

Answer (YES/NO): NO